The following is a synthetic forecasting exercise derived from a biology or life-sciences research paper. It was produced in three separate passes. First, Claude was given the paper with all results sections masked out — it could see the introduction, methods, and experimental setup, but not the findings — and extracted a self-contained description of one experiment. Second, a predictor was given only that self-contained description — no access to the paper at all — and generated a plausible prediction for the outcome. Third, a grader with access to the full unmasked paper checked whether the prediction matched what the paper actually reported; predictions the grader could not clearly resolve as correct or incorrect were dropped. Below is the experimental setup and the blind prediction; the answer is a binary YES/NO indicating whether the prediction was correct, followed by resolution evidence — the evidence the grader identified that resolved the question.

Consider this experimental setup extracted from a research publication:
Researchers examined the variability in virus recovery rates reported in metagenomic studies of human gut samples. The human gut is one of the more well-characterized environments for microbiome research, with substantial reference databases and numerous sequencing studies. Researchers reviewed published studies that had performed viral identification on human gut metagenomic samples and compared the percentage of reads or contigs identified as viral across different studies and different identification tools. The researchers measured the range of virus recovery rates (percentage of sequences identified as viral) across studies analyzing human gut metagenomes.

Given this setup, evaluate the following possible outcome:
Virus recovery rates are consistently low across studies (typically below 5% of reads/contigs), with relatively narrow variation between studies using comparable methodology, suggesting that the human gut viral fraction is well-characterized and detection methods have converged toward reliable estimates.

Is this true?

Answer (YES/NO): NO